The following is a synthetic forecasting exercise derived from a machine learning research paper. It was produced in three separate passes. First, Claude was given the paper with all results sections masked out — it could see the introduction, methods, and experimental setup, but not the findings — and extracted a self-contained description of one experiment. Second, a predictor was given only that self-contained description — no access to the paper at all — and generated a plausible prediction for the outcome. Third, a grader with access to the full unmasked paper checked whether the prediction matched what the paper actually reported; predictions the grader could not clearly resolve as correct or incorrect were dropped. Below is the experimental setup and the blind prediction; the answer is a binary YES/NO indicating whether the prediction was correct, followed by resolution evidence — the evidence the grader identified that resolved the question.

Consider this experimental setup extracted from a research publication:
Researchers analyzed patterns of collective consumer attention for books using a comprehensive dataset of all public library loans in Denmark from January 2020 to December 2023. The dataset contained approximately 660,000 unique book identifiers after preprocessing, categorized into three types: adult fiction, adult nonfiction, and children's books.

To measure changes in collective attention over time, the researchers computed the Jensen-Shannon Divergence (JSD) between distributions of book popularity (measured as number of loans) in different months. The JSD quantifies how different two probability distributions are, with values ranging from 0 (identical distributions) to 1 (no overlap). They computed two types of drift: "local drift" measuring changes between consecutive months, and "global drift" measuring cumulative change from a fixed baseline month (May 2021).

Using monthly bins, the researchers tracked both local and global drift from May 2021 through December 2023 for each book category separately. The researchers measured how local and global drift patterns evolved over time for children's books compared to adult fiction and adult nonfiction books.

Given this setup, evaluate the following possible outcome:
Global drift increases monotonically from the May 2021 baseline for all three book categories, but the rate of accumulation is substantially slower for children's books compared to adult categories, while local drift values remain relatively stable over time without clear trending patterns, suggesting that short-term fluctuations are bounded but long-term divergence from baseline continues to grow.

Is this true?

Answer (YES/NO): YES